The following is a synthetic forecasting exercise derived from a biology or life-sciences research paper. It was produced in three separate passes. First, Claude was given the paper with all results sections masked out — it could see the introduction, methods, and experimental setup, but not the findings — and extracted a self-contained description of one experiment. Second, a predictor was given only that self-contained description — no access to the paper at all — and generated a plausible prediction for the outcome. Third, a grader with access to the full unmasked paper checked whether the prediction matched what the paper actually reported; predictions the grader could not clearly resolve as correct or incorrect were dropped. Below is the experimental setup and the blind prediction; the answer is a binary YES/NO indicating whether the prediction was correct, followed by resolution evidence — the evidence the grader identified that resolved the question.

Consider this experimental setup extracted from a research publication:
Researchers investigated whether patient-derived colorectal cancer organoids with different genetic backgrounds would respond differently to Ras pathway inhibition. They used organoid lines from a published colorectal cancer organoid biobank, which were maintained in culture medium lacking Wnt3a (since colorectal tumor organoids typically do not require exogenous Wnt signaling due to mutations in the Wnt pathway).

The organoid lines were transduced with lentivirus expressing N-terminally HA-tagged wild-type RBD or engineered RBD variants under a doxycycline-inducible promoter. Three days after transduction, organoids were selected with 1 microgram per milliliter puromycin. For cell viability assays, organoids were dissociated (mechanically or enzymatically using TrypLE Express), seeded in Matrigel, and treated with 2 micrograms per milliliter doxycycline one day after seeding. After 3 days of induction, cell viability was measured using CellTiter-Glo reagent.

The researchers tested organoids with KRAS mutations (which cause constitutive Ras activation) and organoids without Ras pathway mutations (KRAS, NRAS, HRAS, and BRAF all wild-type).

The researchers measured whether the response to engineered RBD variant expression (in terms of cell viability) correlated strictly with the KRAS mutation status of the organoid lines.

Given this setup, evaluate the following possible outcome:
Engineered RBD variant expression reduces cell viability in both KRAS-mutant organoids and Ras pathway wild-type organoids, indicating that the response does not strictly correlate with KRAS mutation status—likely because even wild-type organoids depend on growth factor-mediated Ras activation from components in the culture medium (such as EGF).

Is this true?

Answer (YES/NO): NO